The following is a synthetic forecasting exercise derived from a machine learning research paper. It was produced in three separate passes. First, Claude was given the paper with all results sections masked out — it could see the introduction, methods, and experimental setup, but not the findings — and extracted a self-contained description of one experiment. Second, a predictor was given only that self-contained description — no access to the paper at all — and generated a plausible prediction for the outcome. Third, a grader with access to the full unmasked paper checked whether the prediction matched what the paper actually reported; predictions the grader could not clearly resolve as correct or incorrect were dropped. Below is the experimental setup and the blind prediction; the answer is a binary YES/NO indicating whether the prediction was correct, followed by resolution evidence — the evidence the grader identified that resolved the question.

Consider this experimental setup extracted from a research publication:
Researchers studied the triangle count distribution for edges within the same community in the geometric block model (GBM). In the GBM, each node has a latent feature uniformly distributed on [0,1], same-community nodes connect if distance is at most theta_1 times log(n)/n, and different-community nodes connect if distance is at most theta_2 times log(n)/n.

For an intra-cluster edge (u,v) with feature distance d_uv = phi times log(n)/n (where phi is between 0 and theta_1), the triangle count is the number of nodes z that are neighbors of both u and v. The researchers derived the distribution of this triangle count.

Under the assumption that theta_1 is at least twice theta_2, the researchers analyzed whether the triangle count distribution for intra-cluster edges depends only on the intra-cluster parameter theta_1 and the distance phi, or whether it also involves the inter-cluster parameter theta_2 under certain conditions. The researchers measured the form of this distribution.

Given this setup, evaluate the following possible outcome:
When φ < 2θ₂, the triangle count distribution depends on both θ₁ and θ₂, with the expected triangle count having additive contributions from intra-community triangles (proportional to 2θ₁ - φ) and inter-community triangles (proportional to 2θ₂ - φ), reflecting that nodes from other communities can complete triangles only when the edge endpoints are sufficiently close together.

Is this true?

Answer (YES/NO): YES